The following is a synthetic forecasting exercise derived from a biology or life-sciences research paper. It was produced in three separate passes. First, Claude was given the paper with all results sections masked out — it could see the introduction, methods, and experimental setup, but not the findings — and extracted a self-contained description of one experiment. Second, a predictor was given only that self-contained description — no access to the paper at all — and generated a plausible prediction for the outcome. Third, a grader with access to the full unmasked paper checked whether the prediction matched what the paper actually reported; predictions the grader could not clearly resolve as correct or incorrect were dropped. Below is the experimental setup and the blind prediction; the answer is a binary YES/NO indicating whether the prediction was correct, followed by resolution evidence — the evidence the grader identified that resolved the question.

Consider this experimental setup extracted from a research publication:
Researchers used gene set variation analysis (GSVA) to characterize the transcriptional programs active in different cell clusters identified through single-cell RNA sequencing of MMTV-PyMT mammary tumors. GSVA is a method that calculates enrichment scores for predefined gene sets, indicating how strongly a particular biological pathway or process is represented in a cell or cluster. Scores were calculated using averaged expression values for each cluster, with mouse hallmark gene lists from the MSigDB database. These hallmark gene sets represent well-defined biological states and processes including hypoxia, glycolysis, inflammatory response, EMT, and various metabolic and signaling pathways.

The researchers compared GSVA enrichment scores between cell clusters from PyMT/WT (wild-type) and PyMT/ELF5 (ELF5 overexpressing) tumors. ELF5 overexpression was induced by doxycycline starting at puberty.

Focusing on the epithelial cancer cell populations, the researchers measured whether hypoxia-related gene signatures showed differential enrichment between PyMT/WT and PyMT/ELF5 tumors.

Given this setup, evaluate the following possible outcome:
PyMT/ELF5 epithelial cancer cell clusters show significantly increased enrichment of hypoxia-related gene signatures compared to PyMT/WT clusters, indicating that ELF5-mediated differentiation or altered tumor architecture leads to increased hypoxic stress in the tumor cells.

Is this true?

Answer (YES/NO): YES